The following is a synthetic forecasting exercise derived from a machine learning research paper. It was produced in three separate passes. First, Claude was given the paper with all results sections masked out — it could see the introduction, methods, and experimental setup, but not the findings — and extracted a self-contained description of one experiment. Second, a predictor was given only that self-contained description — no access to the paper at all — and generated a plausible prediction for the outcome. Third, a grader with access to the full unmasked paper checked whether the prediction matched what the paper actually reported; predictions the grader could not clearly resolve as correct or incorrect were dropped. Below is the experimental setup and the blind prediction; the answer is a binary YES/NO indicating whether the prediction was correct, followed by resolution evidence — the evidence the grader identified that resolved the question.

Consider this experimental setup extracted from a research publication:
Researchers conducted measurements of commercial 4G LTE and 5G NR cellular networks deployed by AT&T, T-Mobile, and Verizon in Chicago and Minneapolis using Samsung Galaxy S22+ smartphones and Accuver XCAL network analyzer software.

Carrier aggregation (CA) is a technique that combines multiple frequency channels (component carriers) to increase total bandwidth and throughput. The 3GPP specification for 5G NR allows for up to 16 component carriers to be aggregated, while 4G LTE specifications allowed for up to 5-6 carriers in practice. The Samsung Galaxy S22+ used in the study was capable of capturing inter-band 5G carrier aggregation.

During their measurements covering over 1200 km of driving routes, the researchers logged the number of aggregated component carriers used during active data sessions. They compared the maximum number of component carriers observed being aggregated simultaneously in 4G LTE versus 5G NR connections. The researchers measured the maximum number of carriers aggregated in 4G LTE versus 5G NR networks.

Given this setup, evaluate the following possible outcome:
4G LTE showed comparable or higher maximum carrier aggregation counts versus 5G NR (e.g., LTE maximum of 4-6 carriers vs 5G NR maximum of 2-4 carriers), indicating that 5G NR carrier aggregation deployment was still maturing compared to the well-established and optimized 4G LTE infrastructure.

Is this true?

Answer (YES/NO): YES